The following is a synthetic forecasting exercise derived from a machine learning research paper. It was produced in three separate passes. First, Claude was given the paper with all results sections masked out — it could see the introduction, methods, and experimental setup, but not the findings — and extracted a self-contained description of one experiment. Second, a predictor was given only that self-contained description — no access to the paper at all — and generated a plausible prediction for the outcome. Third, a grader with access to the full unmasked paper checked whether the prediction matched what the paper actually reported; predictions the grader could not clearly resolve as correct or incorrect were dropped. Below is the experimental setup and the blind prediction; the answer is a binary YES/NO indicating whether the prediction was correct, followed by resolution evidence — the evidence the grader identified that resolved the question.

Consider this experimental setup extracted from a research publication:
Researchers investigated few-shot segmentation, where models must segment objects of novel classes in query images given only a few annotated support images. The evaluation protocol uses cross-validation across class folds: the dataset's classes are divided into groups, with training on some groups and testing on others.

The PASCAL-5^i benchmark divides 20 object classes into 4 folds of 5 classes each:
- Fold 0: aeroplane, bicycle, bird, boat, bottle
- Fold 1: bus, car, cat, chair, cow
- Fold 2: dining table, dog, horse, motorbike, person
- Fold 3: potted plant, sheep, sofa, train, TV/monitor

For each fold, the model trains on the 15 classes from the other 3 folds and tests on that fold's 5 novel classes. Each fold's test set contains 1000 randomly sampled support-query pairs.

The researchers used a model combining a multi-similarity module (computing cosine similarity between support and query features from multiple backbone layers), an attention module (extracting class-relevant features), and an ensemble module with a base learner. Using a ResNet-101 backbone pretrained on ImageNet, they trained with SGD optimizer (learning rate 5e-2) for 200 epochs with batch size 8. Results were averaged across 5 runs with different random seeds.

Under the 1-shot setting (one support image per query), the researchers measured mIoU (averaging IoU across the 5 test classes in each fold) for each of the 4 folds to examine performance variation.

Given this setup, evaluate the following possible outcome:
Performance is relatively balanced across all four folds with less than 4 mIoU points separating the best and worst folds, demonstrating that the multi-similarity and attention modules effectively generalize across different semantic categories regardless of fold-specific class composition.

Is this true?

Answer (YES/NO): NO